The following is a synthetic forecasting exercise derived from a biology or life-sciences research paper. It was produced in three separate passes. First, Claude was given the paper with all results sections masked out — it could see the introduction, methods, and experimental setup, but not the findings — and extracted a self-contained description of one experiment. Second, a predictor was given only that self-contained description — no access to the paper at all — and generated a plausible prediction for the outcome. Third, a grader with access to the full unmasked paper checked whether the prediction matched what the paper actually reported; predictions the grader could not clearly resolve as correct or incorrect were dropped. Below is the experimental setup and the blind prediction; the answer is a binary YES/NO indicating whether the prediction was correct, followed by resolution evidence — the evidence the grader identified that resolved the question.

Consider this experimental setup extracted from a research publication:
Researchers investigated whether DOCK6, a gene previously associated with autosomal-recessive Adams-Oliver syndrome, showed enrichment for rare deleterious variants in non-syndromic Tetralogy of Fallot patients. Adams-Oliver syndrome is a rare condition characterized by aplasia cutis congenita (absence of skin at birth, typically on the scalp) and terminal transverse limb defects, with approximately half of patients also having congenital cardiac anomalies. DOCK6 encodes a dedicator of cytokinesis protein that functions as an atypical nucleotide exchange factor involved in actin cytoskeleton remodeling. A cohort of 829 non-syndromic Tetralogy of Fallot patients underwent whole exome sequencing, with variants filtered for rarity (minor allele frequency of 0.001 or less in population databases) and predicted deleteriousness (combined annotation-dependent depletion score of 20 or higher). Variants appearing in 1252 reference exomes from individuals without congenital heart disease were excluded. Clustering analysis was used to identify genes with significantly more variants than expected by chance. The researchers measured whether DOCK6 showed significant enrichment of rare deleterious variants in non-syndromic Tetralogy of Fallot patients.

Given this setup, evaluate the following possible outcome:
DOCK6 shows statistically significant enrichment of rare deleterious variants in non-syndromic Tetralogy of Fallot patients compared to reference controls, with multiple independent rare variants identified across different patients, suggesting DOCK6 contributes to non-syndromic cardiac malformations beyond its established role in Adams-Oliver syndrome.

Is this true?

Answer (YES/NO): YES